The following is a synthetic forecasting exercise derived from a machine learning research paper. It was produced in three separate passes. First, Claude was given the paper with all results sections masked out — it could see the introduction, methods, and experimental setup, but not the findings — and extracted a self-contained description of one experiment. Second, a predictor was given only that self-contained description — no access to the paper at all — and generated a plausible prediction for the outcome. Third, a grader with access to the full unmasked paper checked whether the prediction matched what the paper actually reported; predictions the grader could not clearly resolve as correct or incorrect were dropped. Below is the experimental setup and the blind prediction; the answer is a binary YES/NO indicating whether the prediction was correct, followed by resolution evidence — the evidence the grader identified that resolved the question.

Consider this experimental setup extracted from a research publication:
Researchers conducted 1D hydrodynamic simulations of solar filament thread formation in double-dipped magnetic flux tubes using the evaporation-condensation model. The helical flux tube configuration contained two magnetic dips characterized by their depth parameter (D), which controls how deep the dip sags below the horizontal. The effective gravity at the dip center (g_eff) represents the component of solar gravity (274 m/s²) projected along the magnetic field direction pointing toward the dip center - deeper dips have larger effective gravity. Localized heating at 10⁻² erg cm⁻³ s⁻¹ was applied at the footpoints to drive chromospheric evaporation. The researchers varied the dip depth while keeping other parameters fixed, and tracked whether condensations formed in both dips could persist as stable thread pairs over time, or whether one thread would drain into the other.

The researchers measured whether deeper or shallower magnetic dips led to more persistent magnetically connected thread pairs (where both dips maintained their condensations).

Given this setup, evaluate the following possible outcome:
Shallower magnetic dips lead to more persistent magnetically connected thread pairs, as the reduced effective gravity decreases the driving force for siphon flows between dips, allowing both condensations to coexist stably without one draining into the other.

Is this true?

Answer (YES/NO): NO